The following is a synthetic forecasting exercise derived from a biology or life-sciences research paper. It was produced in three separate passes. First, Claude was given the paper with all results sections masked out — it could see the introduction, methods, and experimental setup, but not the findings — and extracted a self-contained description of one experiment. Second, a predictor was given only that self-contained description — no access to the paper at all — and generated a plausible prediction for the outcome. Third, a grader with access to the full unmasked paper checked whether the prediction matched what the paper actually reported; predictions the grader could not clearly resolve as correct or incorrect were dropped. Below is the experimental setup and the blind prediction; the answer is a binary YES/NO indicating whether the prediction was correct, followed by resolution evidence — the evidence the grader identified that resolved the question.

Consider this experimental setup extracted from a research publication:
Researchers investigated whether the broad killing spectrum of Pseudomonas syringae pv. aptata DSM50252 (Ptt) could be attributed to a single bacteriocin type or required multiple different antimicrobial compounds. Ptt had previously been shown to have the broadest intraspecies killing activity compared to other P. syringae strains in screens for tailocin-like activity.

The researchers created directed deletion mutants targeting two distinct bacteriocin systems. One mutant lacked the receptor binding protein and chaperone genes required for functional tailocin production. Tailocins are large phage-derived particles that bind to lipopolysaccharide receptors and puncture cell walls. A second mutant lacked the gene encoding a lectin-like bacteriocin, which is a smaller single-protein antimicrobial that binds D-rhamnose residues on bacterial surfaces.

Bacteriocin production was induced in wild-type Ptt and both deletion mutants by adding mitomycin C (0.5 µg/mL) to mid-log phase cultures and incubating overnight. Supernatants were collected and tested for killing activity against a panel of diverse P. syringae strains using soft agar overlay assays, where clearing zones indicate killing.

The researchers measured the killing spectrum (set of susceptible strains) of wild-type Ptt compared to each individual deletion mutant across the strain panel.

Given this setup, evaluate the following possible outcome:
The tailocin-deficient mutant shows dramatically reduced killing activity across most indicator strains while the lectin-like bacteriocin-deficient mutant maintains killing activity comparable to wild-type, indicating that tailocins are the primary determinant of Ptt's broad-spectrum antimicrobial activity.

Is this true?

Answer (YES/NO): NO